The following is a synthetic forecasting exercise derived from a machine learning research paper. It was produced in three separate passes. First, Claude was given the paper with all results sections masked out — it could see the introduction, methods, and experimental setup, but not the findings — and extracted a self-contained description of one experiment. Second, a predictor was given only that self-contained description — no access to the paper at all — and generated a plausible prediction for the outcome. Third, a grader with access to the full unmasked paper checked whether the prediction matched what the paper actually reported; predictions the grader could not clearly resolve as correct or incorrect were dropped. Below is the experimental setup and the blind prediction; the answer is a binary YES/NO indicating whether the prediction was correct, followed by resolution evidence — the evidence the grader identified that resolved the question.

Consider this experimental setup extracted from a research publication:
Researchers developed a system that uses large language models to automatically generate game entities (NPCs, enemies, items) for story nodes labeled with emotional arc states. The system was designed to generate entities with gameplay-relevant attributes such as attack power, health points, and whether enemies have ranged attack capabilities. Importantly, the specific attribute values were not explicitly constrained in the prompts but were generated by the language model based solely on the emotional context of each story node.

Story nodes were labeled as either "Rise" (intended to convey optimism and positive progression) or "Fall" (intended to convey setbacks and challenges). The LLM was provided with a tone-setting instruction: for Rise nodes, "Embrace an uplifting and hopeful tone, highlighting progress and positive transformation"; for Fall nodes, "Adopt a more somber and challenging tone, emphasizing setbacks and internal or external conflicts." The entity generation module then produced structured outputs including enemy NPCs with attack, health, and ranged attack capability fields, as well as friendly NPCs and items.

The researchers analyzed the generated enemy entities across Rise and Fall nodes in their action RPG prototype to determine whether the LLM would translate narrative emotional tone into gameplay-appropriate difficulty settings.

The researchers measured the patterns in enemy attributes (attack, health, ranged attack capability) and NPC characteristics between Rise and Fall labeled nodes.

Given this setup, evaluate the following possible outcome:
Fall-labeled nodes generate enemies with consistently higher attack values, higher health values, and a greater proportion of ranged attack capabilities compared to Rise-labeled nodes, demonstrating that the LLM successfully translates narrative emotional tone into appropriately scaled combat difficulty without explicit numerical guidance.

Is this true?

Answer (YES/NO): YES